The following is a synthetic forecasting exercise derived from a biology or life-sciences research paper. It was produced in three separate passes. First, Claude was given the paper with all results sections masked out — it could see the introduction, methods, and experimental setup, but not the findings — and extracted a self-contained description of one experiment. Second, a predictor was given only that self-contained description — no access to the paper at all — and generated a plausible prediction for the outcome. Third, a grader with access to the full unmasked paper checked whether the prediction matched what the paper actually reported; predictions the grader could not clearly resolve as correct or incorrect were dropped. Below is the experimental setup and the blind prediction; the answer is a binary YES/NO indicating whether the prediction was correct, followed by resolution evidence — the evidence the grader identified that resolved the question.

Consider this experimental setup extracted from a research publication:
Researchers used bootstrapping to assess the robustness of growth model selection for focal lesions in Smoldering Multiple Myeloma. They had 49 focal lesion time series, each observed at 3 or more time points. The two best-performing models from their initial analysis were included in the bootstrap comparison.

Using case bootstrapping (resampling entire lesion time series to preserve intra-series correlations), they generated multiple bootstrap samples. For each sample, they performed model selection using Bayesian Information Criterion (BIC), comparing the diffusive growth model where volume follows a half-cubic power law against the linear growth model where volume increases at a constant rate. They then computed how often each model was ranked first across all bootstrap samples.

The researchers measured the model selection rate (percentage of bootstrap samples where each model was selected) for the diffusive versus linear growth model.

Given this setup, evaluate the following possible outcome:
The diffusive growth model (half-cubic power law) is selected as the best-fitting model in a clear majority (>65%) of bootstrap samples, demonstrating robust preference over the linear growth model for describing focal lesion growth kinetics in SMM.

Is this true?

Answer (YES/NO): YES